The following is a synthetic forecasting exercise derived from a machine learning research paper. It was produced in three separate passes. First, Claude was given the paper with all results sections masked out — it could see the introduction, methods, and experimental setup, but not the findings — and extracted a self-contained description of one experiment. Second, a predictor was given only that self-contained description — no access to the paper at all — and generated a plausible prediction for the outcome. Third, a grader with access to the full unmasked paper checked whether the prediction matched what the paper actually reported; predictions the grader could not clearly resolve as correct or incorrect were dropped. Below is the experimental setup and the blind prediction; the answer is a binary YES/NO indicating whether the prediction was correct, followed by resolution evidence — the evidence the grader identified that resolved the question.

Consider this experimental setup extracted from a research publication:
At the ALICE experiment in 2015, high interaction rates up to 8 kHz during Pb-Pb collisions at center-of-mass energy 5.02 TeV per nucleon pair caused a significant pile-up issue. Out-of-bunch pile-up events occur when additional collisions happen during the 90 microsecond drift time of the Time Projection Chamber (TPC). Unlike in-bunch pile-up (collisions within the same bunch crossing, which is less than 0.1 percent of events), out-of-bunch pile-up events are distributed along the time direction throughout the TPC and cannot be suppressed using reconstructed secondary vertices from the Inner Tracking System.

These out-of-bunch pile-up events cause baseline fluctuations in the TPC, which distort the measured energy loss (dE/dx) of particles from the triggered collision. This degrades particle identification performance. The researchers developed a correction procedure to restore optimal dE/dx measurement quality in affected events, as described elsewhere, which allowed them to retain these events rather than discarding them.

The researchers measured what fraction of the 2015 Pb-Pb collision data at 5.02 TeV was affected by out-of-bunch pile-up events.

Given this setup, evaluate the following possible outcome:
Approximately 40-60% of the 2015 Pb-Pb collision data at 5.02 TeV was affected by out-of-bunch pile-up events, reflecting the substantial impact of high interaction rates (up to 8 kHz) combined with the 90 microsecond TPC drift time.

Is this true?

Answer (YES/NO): NO